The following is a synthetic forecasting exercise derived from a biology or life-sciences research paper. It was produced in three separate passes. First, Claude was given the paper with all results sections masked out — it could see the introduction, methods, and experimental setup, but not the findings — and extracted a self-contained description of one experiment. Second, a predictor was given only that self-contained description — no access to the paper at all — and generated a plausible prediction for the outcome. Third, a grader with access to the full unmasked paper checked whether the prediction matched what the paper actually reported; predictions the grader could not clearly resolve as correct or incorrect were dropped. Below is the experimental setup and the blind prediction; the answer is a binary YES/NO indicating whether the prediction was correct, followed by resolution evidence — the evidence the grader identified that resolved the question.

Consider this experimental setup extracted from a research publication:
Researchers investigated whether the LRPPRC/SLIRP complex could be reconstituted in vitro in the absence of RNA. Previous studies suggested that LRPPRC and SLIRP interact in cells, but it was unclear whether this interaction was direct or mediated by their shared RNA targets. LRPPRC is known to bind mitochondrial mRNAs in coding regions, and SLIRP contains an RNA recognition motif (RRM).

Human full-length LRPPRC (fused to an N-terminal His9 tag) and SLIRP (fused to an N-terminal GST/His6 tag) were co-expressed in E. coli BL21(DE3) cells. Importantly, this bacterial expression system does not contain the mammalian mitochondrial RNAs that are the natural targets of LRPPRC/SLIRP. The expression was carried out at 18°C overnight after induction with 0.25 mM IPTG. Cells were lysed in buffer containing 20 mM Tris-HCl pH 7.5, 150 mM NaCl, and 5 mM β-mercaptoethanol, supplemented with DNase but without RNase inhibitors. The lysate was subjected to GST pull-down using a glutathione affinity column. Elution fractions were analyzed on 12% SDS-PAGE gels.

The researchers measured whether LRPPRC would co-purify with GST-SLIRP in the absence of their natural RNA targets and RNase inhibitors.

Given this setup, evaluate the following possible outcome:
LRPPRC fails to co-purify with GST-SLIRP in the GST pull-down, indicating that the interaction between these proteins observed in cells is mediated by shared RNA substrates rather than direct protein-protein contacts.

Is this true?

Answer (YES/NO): NO